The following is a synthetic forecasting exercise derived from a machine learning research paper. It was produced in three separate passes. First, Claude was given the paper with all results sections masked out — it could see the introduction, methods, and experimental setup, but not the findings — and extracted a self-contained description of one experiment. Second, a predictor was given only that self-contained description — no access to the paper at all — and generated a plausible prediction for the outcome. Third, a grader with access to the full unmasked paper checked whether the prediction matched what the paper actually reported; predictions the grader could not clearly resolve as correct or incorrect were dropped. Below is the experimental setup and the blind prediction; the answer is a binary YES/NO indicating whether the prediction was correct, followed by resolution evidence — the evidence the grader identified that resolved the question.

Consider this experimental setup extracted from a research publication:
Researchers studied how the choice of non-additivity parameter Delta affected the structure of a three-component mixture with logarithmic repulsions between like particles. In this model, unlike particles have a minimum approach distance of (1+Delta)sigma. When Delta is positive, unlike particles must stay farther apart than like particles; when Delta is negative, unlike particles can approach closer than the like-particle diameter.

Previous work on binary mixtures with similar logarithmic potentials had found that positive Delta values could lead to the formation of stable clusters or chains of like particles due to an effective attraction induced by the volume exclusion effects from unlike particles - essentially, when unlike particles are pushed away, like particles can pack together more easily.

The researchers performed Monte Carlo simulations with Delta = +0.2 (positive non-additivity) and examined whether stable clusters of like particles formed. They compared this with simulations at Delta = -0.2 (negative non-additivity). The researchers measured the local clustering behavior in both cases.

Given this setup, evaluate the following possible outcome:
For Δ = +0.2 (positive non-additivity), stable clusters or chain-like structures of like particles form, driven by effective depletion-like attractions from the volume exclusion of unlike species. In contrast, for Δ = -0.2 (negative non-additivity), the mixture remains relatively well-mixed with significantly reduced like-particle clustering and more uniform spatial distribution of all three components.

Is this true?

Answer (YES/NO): NO